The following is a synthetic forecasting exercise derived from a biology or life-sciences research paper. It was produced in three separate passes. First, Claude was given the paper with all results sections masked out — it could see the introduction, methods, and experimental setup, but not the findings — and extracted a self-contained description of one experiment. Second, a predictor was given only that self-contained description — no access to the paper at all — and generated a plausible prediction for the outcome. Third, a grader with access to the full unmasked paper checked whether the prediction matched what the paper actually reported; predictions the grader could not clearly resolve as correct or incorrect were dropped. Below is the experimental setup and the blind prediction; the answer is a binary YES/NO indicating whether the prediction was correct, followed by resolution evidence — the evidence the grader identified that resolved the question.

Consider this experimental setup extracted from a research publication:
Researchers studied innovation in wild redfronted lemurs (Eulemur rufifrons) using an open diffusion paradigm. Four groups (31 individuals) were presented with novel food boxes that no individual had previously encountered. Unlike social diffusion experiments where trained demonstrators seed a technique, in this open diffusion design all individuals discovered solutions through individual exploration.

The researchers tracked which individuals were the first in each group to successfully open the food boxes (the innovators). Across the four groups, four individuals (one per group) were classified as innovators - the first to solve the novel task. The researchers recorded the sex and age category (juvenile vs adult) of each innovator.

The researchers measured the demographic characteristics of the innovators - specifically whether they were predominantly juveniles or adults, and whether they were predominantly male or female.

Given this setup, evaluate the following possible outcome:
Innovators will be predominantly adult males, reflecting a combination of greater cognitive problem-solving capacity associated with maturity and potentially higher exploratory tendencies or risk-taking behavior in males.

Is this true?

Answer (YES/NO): NO